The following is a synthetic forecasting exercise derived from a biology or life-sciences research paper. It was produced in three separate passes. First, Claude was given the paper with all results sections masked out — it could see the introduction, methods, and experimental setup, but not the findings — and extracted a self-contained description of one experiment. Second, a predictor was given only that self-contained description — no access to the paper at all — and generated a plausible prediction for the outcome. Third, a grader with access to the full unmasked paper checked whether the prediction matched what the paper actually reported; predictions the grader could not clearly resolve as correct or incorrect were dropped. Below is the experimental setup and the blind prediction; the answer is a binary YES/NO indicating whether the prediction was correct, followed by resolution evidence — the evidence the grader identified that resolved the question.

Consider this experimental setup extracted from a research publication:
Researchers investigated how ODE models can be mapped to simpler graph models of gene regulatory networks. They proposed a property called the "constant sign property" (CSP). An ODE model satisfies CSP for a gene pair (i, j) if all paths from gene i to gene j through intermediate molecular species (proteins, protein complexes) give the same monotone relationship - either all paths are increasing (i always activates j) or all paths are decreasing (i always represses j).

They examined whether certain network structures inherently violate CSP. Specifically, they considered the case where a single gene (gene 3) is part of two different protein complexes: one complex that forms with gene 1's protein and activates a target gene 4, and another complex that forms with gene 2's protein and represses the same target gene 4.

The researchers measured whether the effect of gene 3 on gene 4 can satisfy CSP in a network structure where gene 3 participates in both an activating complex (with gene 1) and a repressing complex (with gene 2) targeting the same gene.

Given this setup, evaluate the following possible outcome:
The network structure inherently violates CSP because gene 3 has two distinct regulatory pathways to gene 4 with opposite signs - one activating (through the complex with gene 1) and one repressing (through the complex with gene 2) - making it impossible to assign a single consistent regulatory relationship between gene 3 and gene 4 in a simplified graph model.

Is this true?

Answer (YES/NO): YES